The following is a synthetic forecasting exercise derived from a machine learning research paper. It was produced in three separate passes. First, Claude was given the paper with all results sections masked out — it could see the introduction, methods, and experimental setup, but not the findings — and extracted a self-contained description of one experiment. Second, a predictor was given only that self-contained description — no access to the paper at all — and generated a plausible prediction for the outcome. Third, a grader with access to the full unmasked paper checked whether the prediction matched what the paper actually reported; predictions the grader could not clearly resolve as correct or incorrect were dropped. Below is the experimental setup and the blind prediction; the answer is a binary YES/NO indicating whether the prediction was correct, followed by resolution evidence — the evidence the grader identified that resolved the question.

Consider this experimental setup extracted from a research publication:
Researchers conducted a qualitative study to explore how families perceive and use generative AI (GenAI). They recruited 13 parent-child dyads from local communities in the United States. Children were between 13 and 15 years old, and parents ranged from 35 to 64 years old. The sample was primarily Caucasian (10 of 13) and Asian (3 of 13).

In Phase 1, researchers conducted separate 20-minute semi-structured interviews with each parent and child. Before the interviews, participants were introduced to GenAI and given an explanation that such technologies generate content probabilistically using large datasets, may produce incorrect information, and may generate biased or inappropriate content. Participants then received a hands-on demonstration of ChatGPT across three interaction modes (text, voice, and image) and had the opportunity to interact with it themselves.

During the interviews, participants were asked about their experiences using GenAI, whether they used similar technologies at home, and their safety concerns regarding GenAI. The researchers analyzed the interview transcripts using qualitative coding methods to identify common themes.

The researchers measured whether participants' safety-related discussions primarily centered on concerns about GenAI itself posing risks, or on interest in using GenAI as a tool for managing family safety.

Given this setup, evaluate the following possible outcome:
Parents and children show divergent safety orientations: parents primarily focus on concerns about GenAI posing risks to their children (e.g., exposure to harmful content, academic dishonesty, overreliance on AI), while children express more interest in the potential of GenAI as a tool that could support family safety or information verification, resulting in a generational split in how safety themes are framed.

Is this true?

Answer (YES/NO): NO